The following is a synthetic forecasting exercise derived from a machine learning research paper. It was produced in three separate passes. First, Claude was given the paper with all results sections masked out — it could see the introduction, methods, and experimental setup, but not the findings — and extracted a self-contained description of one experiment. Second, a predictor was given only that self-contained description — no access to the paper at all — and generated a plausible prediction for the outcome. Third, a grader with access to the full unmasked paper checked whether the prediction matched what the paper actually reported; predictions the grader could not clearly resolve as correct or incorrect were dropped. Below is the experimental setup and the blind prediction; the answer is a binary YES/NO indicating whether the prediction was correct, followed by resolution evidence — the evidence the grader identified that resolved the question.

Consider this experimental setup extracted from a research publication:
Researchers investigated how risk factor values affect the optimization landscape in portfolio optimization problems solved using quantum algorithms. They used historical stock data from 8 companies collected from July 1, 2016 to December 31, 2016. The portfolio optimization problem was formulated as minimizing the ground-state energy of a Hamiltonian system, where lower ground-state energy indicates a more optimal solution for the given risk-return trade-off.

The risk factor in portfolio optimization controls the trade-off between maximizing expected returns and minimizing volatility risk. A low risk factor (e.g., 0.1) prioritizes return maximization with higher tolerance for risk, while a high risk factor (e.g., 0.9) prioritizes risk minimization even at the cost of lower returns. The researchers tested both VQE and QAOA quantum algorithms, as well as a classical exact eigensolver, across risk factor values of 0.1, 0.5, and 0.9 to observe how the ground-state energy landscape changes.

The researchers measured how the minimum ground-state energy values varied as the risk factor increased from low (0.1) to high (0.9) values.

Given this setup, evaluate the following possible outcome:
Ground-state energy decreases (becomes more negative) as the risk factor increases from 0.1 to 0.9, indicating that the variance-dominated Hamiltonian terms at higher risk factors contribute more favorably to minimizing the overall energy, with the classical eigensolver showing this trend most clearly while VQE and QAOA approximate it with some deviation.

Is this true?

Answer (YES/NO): NO